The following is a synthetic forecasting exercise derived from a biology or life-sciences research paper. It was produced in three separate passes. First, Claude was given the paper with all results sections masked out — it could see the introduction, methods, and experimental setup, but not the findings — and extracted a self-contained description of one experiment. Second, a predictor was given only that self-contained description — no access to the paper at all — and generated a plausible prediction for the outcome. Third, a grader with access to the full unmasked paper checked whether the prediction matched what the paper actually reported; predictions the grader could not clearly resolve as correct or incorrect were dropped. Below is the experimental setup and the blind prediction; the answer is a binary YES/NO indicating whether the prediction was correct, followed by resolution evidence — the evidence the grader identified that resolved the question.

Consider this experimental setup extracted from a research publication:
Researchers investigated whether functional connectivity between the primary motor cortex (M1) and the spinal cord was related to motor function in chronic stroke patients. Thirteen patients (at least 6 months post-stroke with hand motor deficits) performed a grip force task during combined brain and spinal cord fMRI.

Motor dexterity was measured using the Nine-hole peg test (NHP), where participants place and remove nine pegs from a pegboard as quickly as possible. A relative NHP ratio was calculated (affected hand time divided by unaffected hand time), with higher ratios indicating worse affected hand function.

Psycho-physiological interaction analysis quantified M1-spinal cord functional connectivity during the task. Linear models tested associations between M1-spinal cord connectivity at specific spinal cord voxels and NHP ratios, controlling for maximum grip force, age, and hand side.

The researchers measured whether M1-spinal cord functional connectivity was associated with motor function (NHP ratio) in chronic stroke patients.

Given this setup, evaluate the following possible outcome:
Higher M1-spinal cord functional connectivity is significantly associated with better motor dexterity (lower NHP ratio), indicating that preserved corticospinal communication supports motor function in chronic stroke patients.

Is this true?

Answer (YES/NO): NO